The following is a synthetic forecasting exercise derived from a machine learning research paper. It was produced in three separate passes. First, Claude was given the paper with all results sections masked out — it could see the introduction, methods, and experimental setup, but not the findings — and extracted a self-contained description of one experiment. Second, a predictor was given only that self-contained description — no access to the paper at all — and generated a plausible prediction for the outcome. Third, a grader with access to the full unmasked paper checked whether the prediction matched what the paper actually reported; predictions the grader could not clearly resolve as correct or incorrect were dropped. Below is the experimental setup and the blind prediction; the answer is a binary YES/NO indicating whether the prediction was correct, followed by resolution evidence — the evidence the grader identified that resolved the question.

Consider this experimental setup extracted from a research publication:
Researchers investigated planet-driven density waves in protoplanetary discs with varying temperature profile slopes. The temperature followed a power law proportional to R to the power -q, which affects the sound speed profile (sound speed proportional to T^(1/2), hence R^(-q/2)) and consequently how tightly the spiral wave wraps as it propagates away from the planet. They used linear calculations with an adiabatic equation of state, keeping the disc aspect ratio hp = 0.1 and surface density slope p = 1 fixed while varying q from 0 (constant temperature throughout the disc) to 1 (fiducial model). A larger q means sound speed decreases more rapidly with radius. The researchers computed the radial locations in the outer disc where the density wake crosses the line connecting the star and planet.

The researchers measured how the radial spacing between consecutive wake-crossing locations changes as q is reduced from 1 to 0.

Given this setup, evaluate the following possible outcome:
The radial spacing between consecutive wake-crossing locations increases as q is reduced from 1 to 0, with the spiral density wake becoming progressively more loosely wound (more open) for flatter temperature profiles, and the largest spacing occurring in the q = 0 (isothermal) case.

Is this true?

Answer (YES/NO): YES